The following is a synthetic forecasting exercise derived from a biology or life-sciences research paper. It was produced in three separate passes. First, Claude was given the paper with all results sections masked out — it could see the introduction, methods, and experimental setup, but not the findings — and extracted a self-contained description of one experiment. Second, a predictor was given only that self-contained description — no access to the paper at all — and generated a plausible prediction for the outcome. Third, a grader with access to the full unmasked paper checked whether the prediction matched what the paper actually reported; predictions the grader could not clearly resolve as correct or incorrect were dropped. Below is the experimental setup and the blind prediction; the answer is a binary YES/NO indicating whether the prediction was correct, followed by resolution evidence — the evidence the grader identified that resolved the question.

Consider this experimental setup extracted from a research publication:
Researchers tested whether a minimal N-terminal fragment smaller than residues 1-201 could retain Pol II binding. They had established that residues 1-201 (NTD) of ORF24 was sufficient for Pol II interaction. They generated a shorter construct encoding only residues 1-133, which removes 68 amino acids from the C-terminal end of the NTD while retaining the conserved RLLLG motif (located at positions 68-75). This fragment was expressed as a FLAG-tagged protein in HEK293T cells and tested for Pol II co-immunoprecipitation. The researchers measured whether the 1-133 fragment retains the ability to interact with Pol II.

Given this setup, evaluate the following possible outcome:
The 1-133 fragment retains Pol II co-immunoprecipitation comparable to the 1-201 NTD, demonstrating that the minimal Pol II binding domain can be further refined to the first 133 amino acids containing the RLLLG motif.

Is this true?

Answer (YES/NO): NO